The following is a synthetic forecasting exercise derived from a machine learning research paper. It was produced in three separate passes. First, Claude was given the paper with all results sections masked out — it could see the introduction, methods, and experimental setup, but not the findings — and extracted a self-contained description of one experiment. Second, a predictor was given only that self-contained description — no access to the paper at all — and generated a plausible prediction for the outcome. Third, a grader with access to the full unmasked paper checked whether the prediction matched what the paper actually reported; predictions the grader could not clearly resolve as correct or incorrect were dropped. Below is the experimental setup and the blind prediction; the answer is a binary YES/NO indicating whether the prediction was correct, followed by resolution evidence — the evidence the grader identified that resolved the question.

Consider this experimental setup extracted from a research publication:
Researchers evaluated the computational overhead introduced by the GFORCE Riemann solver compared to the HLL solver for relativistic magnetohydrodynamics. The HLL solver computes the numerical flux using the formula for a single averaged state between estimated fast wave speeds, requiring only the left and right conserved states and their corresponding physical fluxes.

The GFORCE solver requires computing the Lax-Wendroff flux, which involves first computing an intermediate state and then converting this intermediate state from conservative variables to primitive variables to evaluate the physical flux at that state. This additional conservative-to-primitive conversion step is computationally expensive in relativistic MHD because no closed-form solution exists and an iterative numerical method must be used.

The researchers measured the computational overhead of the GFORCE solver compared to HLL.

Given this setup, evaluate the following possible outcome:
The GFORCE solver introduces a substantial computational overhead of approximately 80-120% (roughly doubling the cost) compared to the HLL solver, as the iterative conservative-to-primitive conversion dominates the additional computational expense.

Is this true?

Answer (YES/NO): NO